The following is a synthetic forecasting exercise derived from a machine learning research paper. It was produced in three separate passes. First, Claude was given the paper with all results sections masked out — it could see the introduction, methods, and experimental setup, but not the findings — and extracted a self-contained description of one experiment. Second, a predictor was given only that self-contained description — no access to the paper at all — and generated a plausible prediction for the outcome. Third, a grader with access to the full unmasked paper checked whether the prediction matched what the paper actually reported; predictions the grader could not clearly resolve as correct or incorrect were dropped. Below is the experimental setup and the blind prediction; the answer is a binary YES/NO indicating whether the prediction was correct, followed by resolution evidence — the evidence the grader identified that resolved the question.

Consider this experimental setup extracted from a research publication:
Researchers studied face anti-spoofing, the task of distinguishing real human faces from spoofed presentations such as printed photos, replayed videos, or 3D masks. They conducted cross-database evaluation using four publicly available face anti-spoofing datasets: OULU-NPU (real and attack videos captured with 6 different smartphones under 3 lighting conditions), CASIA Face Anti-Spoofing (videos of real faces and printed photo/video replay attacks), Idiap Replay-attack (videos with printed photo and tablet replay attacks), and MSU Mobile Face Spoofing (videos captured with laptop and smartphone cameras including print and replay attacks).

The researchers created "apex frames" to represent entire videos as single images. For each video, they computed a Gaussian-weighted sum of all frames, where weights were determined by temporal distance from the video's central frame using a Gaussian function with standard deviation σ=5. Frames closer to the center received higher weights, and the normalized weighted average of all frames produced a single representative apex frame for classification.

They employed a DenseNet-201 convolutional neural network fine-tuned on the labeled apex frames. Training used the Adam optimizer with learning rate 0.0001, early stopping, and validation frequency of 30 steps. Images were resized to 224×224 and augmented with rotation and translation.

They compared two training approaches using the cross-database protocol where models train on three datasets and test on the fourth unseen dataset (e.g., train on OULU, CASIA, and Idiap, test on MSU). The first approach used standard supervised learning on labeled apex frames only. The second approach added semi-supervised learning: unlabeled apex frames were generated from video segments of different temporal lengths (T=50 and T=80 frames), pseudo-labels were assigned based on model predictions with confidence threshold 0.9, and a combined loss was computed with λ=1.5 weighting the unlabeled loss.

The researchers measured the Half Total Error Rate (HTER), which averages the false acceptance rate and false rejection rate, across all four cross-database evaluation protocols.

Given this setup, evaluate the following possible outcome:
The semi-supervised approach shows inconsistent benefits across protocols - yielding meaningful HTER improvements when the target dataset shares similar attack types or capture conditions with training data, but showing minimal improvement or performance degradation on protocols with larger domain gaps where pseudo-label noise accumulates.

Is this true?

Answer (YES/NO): NO